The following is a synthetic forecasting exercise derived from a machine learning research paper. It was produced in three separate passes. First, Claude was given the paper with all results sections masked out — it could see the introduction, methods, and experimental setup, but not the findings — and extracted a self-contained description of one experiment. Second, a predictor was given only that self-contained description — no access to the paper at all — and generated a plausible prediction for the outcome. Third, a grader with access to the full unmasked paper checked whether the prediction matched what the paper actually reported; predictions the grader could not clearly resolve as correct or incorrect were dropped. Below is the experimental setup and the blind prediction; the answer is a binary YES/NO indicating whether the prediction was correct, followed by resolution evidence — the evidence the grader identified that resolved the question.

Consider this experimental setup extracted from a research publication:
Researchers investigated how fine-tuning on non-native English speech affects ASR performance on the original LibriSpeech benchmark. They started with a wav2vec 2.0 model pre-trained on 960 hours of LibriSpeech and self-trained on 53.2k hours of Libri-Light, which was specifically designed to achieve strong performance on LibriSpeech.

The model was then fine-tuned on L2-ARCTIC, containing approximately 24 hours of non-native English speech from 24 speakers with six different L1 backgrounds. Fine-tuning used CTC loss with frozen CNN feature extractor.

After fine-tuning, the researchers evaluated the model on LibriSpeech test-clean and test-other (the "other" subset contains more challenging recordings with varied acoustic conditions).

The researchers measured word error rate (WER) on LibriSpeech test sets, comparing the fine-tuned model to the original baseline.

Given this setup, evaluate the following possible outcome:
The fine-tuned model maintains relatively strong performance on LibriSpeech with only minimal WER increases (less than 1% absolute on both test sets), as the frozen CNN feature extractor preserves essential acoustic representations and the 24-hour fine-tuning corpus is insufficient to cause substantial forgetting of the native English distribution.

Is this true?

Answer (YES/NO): NO